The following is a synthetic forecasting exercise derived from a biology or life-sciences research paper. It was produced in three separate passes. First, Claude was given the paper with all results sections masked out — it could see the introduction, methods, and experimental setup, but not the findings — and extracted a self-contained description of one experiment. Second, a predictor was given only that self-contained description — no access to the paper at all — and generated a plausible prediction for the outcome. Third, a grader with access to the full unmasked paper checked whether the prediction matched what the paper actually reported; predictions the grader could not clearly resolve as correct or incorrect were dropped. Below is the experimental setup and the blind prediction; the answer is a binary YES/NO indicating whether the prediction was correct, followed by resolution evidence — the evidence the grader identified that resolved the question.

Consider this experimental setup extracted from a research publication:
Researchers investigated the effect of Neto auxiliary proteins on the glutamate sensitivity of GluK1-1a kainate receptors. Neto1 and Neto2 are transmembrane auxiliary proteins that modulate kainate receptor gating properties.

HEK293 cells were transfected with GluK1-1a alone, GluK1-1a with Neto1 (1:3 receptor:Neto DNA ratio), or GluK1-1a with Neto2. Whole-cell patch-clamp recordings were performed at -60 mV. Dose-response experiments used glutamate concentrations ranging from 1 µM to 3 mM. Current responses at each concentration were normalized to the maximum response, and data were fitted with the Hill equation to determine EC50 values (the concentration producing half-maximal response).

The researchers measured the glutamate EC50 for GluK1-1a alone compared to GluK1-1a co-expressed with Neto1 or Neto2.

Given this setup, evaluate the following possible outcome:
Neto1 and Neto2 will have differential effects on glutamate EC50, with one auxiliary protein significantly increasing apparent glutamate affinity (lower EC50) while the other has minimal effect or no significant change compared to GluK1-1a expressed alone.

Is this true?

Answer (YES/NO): NO